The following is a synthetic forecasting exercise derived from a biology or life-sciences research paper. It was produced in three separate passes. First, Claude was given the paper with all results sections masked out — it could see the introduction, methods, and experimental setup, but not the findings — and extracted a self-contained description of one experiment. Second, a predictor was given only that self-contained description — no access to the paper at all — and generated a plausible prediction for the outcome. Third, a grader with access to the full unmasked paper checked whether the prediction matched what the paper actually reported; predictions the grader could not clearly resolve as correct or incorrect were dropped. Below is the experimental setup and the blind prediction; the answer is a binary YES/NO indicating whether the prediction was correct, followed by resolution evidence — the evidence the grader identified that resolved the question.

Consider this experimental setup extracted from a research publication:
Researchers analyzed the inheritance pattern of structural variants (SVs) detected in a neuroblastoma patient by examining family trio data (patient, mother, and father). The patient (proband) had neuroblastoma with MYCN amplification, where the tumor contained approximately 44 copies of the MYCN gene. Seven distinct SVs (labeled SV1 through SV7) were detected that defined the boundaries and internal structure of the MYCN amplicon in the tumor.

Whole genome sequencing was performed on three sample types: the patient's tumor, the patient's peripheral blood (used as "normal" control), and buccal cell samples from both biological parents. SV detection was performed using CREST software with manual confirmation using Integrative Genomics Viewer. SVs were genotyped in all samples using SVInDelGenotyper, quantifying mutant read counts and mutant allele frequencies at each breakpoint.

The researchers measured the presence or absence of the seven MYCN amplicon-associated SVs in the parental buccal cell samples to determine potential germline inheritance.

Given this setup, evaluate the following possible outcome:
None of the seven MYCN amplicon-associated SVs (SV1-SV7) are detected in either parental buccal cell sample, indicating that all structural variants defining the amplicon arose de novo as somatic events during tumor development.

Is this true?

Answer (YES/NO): YES